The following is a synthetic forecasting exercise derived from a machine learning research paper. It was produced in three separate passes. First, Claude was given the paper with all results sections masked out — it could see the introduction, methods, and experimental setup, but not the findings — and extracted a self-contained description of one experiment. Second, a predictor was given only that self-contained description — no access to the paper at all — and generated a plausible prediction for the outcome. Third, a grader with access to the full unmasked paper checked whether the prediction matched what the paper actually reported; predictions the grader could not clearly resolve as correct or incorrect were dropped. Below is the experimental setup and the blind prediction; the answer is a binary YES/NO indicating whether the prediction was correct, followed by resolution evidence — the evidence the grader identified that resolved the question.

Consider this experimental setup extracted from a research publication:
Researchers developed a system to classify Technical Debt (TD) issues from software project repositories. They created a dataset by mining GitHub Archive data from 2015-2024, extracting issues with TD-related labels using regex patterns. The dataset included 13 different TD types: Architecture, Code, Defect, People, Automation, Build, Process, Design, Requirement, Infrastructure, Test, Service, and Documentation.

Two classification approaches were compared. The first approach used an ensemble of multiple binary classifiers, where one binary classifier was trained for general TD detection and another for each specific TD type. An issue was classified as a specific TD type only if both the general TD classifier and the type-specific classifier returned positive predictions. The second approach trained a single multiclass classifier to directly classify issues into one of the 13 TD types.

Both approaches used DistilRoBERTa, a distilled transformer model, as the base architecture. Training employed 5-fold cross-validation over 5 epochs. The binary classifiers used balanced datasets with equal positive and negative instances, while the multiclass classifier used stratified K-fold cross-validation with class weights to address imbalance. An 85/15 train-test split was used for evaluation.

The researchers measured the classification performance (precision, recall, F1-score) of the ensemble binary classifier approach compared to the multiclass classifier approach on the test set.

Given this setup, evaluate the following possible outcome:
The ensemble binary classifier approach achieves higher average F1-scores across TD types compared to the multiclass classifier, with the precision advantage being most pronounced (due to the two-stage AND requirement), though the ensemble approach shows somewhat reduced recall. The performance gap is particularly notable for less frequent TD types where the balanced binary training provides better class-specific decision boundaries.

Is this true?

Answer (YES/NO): NO